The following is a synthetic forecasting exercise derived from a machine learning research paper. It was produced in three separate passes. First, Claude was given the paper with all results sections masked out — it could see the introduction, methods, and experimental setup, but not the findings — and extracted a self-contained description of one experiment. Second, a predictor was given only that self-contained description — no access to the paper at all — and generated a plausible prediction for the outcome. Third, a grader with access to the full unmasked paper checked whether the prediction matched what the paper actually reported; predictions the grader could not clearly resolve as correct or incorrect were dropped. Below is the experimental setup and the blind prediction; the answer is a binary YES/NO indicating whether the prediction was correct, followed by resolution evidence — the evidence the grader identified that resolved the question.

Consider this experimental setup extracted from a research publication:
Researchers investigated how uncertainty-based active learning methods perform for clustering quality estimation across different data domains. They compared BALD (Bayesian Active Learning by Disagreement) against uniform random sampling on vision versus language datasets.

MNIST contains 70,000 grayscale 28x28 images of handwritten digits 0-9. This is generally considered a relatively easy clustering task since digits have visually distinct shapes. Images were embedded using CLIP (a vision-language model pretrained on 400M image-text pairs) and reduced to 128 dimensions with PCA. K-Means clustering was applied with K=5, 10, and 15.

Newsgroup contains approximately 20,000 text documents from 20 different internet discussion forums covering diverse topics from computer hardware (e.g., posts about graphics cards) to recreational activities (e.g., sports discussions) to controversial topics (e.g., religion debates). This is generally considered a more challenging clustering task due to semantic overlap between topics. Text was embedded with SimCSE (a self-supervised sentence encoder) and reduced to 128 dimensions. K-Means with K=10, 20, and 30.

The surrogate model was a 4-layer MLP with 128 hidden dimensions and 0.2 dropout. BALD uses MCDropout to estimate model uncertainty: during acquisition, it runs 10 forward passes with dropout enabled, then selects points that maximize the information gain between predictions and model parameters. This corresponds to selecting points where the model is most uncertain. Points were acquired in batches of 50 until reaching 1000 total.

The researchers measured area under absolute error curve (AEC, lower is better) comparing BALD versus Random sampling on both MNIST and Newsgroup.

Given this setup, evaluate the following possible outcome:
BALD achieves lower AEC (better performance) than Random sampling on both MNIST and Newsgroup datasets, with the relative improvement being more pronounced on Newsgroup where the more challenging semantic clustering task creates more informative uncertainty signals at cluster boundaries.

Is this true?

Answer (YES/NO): NO